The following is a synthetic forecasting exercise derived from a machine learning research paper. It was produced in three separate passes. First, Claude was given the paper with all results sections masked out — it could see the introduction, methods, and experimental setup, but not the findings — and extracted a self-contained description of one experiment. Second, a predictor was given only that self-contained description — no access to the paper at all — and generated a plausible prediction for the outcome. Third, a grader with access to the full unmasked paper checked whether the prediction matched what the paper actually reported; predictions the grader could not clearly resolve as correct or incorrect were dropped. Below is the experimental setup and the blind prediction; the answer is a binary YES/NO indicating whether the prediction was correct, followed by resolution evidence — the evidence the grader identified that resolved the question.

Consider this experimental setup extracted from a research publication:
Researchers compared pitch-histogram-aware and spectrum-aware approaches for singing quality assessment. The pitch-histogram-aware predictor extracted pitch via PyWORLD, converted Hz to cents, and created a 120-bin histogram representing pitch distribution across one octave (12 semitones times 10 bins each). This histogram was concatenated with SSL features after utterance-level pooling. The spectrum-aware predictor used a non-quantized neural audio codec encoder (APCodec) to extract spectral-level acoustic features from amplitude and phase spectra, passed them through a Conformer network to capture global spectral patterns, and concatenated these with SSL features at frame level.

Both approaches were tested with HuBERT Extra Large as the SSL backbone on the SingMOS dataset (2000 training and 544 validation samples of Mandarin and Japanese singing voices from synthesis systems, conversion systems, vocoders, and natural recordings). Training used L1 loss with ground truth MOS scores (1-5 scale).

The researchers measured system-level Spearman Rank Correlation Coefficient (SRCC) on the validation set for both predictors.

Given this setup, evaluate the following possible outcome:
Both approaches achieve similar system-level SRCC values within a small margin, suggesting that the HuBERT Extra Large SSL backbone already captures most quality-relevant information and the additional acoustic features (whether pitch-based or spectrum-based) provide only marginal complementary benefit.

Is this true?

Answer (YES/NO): YES